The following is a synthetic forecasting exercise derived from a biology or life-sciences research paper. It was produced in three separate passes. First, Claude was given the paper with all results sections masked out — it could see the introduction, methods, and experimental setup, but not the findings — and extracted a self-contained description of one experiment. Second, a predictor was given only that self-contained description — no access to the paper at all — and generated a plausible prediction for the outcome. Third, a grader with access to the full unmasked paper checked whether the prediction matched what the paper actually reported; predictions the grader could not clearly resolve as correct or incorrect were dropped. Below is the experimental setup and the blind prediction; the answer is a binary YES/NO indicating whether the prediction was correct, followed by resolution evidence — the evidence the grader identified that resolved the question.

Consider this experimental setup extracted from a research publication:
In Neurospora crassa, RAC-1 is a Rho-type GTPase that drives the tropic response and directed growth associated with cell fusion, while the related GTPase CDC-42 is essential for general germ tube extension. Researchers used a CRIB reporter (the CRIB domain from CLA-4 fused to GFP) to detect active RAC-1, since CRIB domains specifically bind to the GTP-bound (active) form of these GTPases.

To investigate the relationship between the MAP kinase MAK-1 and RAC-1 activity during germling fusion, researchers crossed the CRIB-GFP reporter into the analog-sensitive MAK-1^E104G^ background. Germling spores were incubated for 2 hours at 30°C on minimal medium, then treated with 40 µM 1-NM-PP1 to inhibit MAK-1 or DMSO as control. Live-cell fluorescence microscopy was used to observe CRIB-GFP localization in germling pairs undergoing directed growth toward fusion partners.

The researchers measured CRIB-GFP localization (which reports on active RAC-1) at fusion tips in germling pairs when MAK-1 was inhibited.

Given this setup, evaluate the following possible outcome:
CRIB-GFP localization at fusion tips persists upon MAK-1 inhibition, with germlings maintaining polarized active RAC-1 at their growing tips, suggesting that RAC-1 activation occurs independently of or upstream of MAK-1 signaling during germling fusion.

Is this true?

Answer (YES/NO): NO